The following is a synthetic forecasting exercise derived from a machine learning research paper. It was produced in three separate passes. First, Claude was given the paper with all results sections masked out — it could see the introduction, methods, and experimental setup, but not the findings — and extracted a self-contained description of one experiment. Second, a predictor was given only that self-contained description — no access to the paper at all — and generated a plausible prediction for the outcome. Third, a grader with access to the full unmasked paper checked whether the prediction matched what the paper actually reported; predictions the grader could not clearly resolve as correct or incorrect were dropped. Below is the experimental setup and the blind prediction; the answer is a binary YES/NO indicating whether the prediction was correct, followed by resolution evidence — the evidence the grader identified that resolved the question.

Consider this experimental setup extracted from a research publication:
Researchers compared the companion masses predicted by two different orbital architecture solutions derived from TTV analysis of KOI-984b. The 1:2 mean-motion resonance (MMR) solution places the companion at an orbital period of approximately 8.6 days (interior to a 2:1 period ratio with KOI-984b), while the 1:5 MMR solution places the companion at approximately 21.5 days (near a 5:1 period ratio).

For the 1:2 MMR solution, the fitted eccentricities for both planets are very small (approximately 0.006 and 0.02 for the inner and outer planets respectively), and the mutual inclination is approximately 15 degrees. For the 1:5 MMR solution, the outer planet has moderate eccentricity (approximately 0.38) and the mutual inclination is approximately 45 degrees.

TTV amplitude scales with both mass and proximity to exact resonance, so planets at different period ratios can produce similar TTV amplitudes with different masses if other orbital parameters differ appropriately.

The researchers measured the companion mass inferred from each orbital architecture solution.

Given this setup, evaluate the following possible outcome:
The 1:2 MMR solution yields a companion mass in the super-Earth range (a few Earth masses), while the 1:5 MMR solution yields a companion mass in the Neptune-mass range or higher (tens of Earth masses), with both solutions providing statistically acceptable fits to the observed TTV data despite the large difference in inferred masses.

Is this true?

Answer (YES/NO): NO